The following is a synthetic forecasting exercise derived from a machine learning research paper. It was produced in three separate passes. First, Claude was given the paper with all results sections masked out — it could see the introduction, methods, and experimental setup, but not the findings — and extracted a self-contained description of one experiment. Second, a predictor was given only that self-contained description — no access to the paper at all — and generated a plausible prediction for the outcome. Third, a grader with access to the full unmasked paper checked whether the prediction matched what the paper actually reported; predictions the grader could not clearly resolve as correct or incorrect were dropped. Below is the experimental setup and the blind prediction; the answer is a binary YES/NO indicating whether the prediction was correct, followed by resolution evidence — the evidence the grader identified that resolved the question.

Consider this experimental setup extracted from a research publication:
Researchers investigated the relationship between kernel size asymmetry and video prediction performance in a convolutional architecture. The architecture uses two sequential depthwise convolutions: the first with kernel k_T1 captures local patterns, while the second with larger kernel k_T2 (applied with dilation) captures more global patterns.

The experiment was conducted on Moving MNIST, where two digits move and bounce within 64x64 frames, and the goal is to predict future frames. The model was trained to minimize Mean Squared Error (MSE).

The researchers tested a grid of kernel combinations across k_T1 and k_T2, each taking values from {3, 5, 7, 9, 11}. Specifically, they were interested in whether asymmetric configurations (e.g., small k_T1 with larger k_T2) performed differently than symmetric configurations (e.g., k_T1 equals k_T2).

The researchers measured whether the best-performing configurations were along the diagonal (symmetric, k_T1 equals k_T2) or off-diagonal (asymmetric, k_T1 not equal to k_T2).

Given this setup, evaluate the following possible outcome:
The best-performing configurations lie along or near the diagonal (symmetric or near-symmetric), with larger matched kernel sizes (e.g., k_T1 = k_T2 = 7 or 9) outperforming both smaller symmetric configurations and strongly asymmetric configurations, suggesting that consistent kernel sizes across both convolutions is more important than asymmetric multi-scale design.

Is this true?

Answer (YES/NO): NO